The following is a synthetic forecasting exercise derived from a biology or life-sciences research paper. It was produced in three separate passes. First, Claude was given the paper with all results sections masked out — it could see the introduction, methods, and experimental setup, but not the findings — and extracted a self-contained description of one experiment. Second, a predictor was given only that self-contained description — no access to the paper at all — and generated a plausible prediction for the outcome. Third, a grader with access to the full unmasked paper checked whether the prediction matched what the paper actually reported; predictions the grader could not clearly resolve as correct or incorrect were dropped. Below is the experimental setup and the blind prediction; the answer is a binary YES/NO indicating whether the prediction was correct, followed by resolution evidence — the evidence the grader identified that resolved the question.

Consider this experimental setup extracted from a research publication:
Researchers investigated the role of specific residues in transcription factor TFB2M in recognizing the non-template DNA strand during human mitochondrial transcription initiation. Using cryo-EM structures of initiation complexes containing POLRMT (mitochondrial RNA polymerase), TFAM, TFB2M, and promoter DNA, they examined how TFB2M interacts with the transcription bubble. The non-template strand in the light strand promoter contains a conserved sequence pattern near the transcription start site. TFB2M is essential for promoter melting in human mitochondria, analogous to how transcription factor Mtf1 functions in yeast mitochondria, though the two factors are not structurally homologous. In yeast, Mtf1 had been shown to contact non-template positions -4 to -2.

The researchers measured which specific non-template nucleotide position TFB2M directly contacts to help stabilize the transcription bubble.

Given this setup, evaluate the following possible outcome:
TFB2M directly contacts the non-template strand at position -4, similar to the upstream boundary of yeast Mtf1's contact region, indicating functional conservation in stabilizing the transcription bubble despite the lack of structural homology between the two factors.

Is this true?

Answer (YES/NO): NO